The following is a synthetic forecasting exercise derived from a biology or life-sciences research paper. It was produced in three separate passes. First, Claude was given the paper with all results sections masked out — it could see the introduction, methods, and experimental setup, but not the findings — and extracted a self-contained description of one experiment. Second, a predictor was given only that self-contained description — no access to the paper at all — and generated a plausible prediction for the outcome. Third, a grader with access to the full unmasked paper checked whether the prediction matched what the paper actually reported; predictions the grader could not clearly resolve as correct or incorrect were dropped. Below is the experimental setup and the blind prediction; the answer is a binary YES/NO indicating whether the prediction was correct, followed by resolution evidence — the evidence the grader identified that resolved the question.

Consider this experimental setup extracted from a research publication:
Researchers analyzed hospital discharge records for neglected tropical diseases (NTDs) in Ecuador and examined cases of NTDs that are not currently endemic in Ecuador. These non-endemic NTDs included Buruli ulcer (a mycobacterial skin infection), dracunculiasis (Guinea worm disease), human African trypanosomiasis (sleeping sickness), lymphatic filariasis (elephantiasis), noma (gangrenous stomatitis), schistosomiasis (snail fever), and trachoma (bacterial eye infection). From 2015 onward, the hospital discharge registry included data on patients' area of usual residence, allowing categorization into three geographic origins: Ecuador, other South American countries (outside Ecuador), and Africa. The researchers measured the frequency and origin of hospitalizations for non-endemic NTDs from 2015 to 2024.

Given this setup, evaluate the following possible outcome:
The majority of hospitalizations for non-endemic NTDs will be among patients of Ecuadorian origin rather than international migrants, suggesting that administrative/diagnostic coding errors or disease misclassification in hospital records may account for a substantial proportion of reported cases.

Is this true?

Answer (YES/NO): YES